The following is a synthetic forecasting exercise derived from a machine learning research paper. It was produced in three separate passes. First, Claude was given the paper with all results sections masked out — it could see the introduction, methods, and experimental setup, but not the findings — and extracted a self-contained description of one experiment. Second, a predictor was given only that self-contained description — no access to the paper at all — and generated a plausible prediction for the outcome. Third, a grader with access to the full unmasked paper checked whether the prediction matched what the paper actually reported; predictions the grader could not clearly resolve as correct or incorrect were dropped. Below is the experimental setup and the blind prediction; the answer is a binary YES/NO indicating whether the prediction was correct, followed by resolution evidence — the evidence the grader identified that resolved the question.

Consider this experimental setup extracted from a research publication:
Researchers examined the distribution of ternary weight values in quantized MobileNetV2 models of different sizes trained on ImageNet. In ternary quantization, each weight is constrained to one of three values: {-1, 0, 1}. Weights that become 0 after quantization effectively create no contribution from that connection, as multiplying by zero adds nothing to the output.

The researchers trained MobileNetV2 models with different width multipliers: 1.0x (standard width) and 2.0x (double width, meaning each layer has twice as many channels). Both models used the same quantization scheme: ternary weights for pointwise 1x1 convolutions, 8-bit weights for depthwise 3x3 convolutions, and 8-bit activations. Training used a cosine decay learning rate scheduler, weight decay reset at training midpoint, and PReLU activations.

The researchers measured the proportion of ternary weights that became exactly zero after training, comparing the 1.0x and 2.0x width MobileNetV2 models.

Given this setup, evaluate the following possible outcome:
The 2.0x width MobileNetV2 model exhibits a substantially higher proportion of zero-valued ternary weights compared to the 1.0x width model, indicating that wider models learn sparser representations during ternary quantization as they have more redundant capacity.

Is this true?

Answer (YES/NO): YES